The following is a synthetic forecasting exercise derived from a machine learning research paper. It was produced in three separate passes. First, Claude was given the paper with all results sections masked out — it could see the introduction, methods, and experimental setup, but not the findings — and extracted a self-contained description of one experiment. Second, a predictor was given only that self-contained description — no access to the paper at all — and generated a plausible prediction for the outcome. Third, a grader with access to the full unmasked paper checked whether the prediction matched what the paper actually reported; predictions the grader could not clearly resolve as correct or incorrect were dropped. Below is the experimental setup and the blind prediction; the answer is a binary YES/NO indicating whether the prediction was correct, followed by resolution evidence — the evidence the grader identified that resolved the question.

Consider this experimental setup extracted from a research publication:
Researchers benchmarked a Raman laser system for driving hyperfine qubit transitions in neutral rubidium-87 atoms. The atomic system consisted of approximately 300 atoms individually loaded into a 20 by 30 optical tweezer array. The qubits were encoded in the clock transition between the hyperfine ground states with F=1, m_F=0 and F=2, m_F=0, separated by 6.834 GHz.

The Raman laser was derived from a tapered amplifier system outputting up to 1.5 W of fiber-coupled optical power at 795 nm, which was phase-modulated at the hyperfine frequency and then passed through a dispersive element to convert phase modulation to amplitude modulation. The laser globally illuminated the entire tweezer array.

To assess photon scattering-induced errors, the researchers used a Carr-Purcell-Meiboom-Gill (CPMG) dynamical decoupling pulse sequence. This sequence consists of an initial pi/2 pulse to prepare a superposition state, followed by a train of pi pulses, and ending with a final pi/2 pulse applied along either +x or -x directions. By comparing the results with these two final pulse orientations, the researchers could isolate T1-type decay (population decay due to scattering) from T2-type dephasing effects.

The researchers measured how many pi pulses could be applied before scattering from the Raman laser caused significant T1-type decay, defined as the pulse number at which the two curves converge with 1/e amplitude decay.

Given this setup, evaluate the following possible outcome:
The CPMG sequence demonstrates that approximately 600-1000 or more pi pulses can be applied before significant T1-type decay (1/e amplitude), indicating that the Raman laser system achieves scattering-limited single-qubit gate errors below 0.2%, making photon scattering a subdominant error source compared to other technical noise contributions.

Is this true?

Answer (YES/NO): NO